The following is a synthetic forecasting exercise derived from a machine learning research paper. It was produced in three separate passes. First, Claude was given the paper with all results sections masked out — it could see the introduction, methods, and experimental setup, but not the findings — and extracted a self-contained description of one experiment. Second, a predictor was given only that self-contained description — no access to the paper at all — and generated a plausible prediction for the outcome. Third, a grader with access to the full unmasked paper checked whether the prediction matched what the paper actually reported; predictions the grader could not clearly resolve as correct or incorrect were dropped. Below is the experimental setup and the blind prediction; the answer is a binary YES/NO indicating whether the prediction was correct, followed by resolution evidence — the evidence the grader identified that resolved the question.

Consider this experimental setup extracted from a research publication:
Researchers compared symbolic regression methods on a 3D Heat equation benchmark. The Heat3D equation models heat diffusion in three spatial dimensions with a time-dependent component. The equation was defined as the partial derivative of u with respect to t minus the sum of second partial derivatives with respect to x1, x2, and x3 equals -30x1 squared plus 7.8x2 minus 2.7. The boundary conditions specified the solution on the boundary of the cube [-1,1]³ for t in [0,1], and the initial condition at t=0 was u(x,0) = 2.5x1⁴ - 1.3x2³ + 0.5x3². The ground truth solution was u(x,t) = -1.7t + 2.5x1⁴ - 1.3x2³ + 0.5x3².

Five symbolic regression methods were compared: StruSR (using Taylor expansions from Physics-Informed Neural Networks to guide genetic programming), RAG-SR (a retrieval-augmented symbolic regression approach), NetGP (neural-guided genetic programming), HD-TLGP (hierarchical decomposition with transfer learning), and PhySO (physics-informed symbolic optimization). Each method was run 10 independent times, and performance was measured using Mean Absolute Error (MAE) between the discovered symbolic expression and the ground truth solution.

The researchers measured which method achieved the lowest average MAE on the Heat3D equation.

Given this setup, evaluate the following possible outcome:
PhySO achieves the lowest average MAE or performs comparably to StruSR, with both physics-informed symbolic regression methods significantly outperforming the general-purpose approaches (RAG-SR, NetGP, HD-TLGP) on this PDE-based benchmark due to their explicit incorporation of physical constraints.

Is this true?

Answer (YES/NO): NO